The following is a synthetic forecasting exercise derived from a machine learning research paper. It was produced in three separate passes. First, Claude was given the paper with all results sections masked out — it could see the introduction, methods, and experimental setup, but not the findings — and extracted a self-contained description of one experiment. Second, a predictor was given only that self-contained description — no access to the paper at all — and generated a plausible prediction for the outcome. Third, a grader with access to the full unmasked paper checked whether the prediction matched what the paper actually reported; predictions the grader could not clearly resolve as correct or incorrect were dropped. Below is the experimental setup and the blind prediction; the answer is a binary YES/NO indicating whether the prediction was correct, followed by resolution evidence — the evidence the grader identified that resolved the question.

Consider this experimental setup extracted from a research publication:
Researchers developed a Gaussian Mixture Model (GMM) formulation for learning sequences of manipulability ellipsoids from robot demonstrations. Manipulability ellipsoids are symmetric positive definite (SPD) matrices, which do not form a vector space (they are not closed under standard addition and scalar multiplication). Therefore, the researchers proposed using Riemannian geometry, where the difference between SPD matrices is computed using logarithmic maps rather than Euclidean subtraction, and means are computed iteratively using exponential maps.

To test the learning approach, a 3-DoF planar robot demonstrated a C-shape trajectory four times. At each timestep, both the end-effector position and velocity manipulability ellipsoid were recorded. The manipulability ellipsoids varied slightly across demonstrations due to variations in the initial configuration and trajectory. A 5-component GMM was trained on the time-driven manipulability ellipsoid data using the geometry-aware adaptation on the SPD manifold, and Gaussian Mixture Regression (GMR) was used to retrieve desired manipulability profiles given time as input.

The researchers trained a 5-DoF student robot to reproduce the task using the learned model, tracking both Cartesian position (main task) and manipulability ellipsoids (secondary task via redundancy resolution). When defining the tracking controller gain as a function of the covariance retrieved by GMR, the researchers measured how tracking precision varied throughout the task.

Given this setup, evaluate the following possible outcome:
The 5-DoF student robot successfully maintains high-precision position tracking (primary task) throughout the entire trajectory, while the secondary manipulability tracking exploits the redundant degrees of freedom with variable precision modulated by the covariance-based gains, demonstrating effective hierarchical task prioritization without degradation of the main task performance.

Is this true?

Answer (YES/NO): YES